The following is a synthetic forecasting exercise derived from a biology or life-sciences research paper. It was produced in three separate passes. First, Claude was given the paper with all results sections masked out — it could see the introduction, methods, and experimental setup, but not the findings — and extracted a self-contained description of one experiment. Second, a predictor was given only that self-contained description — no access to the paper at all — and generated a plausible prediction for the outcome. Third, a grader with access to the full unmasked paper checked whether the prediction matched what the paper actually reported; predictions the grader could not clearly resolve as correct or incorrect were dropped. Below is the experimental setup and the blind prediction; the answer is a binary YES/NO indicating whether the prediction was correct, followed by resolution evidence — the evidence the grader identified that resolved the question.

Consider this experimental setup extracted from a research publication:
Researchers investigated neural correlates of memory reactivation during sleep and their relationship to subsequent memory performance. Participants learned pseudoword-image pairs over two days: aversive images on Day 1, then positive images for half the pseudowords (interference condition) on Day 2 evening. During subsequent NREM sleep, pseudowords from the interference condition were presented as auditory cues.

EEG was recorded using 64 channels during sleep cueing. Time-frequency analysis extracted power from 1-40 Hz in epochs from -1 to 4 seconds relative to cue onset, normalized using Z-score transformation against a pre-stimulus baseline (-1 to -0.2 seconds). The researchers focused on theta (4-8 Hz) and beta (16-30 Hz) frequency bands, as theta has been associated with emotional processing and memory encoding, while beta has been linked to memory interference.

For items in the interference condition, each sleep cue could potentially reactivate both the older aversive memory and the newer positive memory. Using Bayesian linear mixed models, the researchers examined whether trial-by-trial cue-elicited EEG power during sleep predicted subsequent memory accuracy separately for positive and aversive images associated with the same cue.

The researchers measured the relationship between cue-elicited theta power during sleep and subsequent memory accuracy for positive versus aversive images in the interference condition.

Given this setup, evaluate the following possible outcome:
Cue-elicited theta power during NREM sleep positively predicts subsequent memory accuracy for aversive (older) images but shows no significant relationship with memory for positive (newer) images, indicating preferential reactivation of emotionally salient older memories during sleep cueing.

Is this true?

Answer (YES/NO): NO